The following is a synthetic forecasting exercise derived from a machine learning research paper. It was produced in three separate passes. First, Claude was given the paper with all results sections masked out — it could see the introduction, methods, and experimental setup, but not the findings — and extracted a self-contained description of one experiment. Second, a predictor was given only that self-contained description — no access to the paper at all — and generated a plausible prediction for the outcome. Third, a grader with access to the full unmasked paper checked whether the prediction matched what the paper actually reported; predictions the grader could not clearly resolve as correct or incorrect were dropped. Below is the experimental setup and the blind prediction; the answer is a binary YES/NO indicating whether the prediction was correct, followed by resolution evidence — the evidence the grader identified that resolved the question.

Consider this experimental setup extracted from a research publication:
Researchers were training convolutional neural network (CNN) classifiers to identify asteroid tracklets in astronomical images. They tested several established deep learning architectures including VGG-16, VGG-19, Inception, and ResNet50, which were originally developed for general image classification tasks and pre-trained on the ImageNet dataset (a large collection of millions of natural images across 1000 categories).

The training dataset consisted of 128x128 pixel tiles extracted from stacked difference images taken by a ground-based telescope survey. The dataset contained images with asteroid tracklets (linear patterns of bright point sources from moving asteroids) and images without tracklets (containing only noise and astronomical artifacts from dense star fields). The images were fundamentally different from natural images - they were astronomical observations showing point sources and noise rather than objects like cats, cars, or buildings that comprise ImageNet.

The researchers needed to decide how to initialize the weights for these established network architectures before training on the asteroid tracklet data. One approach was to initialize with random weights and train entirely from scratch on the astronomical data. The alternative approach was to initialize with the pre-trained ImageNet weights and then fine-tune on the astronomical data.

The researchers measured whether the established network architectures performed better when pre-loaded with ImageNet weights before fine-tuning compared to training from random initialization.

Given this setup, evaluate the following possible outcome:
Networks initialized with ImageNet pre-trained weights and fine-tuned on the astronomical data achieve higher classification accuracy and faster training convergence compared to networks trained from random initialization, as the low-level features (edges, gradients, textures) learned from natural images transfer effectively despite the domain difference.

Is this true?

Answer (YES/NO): NO